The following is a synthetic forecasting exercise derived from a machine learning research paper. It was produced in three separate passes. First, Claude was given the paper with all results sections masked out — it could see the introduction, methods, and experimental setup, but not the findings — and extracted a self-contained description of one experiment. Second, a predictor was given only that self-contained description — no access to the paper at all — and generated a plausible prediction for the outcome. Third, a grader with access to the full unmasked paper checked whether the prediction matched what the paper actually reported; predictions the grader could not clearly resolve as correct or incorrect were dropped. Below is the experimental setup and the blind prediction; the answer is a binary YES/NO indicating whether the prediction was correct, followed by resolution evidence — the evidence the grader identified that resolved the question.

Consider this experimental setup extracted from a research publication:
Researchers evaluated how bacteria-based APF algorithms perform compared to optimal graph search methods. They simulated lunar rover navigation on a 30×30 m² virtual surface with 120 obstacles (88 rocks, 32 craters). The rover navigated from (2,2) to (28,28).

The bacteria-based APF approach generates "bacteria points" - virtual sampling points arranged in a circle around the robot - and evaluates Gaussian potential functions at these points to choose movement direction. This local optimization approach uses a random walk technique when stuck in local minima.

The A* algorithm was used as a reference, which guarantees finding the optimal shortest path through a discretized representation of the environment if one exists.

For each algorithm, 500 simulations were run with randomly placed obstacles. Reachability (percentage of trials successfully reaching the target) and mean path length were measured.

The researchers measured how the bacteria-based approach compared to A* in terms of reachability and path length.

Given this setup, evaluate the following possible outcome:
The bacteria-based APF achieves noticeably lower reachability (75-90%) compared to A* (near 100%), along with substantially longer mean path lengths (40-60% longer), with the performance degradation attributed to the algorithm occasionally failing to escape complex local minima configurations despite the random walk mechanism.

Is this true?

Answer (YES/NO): NO